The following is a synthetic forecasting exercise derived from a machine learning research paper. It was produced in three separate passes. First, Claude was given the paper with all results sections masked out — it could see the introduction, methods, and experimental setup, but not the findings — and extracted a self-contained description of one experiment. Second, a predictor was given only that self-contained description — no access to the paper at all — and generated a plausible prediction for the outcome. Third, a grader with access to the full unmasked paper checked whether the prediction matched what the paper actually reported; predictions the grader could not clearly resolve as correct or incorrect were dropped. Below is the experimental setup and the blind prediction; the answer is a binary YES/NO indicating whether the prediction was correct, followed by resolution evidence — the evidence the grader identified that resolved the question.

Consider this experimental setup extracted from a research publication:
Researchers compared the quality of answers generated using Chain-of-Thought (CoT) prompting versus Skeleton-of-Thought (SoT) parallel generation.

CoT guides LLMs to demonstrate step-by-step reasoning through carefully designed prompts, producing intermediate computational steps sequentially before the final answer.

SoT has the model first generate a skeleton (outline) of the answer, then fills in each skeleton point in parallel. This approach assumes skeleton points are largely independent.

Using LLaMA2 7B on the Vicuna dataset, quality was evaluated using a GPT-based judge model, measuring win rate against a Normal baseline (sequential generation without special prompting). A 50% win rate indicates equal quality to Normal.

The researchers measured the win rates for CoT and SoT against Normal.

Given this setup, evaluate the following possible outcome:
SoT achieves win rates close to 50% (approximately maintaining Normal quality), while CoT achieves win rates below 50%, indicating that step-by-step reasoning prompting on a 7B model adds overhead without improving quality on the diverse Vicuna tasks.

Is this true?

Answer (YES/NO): NO